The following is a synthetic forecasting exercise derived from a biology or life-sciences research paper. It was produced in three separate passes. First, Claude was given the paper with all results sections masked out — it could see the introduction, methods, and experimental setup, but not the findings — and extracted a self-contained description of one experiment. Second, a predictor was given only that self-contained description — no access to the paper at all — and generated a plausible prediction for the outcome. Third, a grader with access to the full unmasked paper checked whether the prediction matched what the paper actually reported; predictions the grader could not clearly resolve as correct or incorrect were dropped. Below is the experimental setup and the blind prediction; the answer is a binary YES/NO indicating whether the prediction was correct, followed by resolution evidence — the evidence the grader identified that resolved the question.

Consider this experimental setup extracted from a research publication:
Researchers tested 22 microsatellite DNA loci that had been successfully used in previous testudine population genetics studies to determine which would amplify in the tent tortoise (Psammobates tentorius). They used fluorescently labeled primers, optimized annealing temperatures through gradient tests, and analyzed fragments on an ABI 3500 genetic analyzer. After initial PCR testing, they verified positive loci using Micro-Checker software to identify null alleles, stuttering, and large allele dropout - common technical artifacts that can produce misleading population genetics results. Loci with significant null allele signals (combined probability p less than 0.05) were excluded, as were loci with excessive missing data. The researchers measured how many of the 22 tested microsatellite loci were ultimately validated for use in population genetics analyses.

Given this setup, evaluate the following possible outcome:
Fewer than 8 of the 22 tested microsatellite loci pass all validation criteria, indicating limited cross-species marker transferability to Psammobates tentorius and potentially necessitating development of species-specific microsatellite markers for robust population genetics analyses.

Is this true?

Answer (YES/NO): NO